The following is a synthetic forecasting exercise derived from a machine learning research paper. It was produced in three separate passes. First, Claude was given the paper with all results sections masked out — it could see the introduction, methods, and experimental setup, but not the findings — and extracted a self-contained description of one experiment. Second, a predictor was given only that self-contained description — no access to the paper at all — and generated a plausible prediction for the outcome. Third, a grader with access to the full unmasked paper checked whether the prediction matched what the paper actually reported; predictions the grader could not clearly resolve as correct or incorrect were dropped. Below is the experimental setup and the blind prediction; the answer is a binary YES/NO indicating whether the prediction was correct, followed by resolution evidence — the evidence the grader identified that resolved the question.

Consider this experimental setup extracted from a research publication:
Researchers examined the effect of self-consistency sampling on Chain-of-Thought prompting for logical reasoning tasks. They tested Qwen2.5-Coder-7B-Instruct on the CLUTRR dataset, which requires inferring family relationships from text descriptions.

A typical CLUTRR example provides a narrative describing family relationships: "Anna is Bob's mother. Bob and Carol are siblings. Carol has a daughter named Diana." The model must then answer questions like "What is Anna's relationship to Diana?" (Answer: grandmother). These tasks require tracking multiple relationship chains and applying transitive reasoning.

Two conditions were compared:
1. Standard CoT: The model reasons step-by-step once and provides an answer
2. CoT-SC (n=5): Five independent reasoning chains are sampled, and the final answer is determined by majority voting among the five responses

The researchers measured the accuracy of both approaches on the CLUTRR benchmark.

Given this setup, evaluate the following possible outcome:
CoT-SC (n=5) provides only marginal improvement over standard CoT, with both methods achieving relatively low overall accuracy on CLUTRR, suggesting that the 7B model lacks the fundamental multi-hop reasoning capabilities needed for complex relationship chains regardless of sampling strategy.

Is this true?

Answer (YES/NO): YES